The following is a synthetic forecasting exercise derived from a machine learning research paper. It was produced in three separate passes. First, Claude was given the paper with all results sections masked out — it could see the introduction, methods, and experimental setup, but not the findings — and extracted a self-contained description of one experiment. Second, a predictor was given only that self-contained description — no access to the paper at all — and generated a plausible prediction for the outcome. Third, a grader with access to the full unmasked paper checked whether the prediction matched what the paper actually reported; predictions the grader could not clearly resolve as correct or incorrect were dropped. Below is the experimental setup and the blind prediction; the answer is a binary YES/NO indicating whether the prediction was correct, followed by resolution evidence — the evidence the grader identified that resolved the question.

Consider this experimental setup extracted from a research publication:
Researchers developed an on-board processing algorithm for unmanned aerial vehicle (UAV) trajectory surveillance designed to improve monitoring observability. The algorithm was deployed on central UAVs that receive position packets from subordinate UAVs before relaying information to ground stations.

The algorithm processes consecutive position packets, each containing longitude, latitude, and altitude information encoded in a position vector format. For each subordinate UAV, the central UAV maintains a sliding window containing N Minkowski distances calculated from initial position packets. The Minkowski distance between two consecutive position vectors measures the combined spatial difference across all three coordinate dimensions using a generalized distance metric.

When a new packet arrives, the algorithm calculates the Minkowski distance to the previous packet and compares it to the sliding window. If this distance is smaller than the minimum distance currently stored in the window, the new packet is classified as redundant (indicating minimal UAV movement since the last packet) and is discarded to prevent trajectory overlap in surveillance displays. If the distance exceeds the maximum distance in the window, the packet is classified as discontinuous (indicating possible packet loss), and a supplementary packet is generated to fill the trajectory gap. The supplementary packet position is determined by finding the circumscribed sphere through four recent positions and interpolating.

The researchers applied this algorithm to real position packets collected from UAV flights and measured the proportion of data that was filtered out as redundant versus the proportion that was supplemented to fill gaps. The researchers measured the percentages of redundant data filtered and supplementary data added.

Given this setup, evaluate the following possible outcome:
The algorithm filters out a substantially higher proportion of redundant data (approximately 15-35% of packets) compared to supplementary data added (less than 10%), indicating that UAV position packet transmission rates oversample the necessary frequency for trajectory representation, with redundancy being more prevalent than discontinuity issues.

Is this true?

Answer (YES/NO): NO